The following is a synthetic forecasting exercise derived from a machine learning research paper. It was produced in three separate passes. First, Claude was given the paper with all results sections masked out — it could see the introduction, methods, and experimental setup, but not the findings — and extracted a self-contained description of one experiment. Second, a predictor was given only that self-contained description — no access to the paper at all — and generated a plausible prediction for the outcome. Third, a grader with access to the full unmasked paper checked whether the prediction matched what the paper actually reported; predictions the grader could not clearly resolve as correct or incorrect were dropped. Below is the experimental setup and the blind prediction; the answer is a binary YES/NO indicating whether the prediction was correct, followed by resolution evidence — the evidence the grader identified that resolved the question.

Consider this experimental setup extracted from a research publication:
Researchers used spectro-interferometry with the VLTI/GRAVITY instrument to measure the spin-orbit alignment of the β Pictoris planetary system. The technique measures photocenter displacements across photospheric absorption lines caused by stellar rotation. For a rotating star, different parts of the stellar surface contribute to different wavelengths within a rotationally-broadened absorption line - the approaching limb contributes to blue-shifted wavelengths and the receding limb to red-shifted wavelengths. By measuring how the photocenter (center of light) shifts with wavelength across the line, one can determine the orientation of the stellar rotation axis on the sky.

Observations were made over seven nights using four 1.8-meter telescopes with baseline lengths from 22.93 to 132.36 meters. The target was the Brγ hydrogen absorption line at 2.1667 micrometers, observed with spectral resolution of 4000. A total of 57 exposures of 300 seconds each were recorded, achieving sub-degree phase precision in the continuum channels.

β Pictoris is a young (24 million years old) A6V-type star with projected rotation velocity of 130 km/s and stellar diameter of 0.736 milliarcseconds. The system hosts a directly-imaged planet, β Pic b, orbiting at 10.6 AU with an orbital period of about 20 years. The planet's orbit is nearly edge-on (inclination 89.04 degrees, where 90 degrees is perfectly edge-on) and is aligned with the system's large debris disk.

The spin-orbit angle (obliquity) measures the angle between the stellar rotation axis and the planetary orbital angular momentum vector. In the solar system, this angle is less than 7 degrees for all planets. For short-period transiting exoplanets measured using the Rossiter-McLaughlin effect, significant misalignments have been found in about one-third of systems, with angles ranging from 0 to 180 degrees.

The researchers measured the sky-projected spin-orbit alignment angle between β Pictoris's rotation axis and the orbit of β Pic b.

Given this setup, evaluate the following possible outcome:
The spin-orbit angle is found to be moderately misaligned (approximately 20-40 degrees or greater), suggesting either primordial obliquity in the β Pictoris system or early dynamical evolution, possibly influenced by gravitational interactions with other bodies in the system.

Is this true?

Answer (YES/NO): NO